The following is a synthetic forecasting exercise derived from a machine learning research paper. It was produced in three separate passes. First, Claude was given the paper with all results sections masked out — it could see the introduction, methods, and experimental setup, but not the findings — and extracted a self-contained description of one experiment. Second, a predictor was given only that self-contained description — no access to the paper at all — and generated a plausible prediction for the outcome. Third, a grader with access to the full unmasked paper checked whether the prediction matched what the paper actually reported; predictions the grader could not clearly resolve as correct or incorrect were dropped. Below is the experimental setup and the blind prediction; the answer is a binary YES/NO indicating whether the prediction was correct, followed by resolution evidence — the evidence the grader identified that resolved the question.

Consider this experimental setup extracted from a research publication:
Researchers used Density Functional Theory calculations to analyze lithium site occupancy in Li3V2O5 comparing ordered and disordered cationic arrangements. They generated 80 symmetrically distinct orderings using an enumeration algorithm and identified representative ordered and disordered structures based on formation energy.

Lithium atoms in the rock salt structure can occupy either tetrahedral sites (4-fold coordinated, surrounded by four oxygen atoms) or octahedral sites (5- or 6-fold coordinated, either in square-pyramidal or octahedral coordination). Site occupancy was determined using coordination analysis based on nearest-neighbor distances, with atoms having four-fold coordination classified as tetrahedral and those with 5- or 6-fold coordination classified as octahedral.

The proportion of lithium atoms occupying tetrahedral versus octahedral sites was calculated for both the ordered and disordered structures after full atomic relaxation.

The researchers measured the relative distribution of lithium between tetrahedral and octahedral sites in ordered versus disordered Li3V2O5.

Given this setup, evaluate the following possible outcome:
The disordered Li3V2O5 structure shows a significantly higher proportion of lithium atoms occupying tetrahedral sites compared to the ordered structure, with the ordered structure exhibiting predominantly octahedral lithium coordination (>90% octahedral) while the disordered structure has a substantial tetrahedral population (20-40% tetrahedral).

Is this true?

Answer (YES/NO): NO